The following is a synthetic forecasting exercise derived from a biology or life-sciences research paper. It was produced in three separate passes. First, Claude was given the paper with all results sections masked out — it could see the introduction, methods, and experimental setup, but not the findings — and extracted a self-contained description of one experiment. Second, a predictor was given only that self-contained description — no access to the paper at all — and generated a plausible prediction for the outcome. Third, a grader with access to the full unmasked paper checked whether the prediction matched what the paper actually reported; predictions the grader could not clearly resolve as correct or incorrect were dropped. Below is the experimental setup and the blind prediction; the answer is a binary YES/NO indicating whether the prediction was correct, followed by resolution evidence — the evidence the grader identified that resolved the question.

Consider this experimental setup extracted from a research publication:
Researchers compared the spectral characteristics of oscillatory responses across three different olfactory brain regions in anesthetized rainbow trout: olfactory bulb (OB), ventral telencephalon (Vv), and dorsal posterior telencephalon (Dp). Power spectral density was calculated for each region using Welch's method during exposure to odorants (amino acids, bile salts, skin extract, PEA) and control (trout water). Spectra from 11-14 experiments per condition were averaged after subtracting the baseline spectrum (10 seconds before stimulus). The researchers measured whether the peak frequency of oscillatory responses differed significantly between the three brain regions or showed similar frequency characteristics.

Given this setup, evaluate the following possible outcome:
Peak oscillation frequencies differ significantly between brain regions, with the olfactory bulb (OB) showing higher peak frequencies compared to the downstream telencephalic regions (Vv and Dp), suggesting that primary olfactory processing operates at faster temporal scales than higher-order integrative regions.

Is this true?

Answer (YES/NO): NO